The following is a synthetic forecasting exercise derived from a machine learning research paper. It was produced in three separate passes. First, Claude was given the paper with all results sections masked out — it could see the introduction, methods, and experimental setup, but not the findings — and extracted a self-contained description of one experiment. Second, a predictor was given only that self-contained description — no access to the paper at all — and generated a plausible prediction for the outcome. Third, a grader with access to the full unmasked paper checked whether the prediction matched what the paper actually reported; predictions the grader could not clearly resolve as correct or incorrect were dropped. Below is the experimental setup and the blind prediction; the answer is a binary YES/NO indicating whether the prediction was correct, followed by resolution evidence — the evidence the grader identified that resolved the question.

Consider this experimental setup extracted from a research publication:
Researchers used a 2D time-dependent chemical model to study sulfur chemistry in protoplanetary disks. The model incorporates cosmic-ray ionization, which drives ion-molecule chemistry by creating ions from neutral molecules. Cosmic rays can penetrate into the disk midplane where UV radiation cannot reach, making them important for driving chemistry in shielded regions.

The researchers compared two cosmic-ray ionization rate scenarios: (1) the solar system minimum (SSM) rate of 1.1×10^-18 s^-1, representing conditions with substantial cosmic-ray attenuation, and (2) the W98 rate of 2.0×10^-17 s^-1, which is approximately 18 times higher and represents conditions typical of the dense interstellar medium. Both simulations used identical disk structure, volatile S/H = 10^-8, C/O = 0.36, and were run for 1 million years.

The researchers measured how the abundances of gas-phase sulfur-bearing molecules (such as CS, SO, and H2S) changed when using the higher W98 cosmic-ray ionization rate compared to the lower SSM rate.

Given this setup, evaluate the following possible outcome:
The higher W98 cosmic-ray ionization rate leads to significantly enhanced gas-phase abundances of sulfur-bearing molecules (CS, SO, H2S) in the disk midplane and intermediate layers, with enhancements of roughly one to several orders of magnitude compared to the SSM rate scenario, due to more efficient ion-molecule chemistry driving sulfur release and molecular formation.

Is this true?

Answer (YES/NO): NO